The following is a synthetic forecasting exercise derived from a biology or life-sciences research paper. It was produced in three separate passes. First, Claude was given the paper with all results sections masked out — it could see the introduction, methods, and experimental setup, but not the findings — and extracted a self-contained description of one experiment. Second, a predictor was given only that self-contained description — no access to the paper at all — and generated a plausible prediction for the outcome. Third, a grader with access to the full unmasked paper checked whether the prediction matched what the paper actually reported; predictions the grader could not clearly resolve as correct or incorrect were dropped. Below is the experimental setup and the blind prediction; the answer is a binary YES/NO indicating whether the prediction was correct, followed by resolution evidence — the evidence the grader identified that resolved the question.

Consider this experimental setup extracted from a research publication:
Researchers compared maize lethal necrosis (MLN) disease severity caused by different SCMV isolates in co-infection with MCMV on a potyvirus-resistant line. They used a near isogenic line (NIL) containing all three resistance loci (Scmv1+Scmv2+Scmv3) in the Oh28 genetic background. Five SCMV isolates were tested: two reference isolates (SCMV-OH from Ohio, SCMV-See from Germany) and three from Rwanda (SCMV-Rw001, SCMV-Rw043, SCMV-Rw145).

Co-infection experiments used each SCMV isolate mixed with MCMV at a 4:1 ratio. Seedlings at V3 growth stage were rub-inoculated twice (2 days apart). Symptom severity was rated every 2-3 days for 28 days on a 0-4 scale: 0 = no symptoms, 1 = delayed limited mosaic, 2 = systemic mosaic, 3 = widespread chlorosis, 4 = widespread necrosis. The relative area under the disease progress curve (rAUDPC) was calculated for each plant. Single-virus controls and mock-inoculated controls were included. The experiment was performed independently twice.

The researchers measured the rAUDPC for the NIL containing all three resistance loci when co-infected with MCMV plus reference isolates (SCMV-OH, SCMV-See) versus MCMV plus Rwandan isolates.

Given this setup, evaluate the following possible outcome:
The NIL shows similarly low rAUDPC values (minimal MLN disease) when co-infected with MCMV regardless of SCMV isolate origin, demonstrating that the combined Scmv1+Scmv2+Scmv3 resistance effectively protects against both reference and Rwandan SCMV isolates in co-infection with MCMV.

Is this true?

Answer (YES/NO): NO